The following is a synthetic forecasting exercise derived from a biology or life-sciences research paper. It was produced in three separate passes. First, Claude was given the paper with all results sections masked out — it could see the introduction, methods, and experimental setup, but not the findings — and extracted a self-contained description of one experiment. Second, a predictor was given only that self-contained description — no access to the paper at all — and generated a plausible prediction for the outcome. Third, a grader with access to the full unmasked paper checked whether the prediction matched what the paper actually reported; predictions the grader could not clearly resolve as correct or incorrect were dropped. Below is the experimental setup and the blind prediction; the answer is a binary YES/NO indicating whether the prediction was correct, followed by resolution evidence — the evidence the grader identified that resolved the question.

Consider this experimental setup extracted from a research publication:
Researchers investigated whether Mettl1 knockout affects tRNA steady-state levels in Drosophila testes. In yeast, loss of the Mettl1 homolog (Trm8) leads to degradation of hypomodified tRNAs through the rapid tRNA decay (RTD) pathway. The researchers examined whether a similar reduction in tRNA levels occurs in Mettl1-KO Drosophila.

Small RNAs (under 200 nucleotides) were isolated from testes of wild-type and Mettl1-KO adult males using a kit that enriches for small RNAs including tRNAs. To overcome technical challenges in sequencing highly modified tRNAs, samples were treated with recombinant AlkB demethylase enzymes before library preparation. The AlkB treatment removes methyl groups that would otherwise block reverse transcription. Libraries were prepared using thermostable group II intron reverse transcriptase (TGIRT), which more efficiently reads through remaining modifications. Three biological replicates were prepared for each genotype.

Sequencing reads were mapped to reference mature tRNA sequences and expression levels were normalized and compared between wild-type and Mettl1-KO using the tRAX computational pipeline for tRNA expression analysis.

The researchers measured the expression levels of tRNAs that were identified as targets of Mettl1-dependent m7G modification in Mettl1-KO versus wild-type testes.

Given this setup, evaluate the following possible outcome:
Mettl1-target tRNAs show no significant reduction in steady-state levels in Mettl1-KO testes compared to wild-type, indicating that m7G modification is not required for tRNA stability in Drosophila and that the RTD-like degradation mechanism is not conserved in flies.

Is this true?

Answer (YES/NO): NO